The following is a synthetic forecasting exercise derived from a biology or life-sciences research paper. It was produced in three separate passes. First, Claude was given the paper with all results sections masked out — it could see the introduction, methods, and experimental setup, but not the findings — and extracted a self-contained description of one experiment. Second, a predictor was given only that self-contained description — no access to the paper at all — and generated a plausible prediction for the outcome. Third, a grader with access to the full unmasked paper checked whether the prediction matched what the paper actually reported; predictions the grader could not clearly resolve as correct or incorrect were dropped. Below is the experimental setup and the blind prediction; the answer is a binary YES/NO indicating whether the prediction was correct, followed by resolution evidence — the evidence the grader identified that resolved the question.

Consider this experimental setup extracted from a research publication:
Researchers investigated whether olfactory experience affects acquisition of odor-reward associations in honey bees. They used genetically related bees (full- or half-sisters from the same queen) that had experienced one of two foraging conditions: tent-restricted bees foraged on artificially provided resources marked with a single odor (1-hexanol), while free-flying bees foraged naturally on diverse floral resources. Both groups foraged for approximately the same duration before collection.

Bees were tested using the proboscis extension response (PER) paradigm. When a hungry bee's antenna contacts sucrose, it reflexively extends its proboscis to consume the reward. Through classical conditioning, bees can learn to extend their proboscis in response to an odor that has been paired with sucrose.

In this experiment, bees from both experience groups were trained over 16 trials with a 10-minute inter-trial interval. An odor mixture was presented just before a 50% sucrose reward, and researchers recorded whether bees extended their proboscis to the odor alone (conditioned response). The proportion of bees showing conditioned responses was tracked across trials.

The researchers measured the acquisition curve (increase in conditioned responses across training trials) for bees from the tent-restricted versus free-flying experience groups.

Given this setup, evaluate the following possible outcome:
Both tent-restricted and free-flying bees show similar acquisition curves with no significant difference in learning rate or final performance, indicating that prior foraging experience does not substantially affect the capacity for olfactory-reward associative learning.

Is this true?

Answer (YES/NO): NO